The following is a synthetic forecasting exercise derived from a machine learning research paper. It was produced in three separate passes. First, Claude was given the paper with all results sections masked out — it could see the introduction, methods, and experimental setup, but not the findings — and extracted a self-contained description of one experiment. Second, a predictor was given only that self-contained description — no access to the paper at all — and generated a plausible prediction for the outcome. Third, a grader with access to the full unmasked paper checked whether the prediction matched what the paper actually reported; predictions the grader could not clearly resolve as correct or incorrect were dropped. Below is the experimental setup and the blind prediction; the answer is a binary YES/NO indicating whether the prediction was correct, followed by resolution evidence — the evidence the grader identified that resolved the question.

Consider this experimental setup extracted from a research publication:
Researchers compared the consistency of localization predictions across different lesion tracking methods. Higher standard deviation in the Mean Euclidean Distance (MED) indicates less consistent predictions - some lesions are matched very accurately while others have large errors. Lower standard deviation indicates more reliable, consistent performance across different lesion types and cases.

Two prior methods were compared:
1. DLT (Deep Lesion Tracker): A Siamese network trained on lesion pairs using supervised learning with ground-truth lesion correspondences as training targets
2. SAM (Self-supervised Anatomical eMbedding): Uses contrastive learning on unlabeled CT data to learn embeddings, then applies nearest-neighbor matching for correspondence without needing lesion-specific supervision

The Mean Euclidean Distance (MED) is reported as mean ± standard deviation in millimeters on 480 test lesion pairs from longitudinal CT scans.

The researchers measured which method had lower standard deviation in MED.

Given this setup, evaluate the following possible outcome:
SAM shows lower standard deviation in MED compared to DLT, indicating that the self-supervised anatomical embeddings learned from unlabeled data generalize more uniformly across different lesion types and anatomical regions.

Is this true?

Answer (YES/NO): YES